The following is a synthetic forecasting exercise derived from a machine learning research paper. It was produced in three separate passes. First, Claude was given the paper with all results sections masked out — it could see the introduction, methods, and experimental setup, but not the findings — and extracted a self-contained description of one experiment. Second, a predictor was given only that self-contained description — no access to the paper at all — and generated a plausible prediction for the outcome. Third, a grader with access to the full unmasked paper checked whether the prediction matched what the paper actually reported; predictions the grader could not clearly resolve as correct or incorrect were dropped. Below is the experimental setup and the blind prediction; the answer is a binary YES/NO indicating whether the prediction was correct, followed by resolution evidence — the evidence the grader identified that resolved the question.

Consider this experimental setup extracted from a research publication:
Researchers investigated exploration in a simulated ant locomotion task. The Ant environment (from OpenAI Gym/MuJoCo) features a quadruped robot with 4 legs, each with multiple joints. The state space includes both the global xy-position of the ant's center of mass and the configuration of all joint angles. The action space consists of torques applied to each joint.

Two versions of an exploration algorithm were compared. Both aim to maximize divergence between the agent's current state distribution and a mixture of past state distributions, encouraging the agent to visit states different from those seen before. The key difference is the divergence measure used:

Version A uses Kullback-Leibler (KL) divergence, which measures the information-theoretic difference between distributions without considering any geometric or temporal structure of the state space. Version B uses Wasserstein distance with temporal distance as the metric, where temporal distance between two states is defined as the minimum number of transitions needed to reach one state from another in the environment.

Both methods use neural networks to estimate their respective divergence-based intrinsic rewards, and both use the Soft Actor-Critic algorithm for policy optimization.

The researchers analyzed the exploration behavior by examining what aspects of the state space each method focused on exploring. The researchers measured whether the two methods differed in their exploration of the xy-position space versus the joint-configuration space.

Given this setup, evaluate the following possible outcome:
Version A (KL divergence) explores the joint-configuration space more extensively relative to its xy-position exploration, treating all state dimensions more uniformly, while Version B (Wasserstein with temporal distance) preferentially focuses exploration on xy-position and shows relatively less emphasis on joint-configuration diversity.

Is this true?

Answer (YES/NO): YES